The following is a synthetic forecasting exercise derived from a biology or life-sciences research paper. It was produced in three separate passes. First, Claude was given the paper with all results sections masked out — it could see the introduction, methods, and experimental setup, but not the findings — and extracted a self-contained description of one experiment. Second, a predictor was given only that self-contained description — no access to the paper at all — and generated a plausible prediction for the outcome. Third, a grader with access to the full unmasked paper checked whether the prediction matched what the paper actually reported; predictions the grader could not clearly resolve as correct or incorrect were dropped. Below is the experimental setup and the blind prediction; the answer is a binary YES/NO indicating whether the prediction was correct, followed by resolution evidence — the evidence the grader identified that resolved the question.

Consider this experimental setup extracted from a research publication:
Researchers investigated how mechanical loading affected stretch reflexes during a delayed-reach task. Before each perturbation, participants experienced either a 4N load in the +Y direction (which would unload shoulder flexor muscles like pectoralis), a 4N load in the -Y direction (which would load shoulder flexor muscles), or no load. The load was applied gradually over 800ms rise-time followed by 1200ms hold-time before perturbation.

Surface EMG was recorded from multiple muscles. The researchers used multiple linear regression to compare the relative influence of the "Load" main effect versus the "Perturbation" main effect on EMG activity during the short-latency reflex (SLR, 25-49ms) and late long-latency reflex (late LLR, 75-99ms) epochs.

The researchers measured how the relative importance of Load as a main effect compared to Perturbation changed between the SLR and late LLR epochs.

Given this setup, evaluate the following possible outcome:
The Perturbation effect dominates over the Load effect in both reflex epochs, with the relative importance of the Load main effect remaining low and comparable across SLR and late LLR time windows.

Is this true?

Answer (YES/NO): NO